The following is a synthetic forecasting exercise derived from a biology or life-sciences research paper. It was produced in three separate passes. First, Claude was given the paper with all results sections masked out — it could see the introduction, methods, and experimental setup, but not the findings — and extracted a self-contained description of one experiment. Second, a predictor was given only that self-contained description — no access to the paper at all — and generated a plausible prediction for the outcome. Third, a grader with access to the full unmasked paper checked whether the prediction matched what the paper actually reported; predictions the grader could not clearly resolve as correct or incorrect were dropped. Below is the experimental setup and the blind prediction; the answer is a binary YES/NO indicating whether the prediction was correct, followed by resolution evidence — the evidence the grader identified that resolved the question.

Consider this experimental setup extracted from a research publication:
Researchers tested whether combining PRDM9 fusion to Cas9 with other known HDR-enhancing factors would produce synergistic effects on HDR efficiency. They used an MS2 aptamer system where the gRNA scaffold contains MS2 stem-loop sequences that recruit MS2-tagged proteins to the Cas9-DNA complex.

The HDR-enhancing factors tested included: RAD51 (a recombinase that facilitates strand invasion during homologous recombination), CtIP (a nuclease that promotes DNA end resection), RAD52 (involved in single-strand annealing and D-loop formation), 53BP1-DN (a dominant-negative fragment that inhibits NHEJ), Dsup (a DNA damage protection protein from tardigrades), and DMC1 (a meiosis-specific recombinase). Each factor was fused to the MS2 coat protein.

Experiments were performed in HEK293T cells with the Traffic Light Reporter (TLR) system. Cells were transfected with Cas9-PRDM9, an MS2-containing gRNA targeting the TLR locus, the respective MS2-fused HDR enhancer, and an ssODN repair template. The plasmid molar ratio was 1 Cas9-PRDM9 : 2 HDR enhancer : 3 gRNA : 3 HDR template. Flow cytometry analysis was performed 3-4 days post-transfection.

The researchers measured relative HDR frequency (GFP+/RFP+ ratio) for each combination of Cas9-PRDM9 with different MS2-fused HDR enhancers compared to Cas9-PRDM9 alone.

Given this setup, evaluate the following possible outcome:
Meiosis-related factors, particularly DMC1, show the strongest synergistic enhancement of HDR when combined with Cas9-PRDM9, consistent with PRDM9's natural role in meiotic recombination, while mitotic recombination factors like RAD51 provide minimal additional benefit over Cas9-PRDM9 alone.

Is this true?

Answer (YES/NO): NO